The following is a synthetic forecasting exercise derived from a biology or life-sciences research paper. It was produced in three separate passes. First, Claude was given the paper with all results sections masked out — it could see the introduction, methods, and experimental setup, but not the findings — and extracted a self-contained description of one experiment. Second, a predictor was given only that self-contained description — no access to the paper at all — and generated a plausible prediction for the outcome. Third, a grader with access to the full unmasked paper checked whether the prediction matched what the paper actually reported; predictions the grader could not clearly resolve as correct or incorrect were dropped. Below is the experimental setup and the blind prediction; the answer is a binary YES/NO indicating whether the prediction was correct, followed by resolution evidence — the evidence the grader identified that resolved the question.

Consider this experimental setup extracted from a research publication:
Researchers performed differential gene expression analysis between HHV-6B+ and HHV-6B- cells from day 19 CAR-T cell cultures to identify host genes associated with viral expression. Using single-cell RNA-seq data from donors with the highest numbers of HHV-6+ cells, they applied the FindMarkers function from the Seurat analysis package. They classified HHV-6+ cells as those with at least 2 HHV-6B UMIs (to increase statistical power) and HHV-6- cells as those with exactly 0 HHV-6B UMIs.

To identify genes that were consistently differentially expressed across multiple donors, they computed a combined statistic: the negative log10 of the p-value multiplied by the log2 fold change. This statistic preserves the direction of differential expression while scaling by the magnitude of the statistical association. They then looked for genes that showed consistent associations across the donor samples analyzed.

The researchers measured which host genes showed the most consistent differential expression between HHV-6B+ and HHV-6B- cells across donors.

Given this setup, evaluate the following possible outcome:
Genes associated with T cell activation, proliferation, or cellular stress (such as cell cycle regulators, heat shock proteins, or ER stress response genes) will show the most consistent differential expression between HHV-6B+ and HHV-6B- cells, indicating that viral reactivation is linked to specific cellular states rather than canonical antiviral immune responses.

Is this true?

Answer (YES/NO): NO